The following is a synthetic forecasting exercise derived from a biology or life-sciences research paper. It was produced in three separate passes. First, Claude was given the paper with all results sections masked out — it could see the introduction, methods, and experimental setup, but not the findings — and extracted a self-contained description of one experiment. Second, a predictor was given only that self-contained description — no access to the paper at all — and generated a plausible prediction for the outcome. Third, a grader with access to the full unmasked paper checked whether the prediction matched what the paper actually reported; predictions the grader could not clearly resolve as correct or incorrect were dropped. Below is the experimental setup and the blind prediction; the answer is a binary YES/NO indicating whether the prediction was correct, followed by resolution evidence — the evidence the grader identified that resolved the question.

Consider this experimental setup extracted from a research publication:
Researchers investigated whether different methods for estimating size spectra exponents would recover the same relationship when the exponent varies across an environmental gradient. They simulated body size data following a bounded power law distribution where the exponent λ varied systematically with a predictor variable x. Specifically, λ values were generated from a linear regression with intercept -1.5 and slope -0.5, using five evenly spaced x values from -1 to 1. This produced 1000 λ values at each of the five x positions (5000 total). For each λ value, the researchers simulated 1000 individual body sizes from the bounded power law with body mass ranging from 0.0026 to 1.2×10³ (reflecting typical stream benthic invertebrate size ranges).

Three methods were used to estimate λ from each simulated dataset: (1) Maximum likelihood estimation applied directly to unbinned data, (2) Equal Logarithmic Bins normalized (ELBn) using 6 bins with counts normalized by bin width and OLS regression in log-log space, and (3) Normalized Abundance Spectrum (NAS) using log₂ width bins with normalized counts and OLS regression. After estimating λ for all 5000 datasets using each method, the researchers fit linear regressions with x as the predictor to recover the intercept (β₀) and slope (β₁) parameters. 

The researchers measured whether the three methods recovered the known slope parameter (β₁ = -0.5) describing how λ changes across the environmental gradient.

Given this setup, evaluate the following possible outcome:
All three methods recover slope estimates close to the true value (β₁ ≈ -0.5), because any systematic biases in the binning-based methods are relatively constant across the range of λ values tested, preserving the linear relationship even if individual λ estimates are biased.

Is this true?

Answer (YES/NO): NO